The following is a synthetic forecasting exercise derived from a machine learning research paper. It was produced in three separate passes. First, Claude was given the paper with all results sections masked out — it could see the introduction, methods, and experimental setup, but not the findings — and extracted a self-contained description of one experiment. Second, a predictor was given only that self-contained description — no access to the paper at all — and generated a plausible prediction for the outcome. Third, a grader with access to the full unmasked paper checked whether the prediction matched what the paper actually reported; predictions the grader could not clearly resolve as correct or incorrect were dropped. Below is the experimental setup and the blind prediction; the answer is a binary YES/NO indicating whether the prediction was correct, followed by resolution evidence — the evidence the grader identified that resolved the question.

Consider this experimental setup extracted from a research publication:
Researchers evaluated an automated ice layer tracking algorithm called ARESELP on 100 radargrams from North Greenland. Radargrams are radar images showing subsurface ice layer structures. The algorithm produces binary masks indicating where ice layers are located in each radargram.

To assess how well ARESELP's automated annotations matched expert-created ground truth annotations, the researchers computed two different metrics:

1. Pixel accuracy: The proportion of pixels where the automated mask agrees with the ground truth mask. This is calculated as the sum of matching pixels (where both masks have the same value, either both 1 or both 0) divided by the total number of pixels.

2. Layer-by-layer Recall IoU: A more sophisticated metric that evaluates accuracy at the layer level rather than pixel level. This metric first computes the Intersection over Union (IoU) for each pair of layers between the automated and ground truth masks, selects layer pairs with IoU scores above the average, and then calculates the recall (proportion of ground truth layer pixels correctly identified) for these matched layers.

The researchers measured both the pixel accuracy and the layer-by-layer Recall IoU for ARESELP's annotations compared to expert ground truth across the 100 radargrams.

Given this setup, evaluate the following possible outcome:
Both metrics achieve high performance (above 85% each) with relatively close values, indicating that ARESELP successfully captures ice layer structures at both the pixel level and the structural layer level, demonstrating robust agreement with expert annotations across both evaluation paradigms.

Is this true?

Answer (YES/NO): NO